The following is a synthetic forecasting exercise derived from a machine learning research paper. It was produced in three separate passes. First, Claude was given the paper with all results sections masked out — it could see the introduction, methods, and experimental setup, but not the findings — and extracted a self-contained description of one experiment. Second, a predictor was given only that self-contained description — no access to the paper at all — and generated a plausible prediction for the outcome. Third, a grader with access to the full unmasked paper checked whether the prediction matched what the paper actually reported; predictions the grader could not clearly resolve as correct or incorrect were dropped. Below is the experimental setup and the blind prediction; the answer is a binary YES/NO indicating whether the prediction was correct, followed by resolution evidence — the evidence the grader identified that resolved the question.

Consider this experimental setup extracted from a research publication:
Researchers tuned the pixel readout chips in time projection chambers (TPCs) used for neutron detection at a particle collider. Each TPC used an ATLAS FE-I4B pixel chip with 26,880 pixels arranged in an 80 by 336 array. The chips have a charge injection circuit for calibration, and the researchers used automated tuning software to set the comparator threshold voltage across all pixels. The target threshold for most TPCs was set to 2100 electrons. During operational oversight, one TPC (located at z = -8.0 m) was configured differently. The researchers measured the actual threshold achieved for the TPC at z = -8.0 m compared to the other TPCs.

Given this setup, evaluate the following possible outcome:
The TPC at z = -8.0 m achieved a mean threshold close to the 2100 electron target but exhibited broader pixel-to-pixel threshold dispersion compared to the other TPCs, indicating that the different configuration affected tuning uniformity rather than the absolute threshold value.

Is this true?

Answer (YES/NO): NO